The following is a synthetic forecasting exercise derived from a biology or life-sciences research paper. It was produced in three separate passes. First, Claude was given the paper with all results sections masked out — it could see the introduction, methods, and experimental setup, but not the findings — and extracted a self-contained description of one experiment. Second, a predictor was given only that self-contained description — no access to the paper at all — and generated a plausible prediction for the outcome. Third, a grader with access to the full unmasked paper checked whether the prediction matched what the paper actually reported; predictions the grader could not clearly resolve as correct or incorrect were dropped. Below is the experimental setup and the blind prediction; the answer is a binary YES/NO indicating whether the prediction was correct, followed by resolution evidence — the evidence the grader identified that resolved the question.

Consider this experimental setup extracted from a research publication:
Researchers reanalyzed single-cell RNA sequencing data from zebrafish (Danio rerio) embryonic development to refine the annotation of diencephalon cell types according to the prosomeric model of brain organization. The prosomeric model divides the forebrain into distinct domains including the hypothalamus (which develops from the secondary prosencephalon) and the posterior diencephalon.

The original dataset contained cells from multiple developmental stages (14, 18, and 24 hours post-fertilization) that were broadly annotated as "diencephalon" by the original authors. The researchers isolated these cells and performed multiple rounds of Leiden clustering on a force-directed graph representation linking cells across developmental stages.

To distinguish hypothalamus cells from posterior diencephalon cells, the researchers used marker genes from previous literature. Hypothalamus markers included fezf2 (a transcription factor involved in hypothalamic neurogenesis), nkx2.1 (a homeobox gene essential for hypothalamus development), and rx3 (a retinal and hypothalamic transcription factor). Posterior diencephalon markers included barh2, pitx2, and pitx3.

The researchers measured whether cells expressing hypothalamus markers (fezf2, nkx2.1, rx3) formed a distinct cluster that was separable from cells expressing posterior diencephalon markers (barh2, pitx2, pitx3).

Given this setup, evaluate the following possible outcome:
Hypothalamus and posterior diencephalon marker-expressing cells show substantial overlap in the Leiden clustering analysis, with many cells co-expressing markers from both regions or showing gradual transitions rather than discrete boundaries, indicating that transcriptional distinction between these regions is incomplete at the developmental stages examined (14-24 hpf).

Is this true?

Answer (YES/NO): NO